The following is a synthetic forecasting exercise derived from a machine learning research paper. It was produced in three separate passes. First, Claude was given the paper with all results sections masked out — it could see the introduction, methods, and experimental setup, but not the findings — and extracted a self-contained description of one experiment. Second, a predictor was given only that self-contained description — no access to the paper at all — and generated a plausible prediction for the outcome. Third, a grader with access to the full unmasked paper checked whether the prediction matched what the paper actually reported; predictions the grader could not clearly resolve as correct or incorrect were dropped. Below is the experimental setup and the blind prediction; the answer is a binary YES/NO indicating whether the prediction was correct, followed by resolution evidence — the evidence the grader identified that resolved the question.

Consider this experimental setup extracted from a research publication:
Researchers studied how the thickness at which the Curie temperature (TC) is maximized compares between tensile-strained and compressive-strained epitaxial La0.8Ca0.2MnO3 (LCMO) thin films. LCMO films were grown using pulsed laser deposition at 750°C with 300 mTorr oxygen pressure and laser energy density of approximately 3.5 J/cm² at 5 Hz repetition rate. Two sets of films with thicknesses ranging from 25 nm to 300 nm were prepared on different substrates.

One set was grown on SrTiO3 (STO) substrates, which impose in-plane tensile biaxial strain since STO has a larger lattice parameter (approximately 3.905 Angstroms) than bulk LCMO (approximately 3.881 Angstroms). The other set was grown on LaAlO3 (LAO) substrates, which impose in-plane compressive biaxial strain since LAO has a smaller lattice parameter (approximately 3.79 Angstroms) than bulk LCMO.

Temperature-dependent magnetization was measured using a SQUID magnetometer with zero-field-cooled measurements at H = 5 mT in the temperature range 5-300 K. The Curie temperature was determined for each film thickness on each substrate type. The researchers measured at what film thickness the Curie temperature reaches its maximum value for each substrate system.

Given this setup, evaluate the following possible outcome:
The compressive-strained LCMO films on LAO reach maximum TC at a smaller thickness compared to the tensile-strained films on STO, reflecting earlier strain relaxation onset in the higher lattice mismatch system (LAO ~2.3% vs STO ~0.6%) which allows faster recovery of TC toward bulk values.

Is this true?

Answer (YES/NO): NO